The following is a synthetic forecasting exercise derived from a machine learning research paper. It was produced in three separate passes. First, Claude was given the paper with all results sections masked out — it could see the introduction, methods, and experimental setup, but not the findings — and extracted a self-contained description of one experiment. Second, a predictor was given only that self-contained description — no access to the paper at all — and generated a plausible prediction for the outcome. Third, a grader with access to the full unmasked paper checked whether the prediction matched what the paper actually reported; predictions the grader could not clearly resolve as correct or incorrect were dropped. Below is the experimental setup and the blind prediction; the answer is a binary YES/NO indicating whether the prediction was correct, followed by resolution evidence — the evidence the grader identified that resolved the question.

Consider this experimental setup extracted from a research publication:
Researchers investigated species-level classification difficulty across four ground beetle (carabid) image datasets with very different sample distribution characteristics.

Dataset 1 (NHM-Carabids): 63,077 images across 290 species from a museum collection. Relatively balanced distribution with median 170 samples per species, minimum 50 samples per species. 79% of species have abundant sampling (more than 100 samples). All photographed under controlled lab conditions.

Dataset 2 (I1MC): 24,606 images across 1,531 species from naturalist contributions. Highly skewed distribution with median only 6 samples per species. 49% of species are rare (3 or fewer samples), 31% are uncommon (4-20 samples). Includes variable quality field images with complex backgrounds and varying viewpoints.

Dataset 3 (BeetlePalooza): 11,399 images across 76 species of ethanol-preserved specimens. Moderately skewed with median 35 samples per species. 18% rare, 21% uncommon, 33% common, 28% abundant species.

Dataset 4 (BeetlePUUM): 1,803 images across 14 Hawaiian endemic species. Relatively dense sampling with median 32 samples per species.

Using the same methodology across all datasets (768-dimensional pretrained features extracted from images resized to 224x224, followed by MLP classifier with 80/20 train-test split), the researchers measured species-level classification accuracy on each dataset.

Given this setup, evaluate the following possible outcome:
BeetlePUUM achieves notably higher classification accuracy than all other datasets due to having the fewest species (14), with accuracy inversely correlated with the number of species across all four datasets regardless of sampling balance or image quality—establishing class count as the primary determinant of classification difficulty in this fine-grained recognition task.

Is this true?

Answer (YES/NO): NO